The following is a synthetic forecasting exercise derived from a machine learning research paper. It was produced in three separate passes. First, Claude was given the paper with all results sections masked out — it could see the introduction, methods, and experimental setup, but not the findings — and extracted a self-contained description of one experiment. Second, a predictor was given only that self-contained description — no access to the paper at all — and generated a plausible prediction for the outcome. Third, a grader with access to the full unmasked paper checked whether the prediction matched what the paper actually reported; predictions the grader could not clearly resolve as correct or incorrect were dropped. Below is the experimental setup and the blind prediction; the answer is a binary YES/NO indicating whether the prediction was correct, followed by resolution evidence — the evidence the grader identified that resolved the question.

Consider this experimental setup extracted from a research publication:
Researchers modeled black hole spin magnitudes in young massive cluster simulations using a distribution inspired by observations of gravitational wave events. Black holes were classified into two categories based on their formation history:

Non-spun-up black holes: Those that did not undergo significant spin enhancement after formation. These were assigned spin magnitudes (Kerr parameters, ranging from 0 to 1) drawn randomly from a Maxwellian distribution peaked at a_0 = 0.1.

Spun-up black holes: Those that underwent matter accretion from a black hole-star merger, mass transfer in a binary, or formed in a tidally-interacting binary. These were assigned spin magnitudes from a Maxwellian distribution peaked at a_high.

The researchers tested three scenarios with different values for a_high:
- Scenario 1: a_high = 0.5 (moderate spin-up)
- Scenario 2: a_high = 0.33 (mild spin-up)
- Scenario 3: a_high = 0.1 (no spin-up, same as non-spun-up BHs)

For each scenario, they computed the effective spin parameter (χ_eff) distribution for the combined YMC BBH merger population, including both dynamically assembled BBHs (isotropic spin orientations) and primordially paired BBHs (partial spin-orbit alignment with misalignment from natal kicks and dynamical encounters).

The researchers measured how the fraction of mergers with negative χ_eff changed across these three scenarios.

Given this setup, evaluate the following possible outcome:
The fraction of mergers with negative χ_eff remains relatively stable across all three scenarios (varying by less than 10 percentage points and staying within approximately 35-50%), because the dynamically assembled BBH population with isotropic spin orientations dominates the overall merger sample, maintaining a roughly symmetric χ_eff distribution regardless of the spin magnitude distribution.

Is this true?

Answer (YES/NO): YES